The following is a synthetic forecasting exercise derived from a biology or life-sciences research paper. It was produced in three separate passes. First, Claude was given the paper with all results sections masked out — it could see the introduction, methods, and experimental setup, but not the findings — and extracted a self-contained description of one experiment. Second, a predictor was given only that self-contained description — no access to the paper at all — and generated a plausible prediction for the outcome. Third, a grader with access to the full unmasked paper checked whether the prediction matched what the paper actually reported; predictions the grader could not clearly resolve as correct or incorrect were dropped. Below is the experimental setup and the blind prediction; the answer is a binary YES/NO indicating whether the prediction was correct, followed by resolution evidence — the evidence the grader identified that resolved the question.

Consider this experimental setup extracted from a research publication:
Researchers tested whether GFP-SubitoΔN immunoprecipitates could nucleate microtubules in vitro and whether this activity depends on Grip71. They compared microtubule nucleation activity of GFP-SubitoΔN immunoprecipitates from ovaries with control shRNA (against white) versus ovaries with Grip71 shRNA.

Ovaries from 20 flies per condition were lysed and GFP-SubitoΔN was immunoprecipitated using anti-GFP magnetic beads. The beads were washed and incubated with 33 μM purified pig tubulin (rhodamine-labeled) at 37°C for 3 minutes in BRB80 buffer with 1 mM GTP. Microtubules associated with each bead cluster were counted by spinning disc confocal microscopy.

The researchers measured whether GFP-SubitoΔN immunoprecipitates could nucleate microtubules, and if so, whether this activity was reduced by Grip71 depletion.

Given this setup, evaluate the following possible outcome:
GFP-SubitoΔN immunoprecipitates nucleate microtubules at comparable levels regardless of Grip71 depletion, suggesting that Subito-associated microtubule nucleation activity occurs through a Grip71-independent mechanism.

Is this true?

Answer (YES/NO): NO